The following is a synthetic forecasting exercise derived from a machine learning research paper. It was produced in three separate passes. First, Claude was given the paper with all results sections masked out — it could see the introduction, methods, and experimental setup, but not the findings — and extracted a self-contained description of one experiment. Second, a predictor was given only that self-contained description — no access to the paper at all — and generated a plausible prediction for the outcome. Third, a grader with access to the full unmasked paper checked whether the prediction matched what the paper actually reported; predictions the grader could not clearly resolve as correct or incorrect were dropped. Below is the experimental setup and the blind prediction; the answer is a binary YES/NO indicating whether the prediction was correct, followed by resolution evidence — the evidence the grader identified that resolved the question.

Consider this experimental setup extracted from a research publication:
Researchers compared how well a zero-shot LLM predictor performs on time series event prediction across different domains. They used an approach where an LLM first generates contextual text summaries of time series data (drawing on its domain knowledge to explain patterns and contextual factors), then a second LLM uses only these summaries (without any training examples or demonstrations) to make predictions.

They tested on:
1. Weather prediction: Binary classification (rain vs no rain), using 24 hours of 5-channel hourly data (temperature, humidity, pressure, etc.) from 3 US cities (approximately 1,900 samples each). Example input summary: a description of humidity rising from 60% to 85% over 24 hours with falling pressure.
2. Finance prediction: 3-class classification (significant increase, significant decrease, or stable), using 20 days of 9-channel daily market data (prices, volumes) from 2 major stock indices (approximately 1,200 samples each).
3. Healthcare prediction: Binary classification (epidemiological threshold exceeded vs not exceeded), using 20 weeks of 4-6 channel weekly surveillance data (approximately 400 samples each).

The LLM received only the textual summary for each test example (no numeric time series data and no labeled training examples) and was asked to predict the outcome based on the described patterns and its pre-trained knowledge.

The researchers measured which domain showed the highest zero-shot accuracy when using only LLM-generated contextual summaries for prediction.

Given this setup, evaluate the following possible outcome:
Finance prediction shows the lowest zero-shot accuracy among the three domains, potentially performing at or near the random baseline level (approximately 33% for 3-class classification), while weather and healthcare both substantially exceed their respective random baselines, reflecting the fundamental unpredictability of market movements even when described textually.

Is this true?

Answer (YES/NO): YES